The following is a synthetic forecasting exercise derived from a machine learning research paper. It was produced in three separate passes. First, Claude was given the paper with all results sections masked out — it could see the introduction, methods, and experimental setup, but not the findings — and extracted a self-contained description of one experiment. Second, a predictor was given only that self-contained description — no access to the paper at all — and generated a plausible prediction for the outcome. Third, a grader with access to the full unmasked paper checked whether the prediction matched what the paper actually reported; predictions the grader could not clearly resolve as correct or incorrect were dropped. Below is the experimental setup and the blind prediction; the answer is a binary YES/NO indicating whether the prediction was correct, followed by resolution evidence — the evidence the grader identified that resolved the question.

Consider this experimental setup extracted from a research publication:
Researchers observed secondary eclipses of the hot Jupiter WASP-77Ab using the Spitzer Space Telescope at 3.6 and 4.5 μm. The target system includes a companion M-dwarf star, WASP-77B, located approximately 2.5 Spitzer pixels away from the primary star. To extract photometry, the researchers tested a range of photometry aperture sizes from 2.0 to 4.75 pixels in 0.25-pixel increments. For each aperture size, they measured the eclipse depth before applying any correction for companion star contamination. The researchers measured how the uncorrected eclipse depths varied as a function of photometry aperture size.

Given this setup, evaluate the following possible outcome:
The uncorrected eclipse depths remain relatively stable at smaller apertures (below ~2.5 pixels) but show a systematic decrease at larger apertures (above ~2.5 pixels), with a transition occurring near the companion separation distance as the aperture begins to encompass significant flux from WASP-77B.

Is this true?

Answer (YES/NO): NO